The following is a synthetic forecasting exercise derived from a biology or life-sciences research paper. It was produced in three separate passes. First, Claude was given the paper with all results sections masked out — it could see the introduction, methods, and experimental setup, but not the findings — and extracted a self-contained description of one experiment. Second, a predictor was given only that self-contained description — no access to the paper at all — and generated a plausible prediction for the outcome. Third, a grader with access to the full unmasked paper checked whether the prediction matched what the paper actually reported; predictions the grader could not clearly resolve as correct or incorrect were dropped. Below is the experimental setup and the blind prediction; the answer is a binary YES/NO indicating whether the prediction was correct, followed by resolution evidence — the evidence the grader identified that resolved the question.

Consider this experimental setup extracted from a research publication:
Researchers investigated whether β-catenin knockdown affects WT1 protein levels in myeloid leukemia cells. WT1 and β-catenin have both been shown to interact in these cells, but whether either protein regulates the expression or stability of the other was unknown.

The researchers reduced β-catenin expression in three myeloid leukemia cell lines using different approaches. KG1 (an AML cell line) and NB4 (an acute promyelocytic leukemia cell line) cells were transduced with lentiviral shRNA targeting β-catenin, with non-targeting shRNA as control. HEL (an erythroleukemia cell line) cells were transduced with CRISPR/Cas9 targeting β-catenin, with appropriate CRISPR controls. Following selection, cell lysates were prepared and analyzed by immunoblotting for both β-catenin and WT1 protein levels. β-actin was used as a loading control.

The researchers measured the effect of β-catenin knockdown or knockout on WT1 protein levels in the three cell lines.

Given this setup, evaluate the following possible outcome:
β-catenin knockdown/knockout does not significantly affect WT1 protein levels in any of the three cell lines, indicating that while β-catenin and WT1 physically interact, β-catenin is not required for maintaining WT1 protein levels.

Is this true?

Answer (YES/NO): NO